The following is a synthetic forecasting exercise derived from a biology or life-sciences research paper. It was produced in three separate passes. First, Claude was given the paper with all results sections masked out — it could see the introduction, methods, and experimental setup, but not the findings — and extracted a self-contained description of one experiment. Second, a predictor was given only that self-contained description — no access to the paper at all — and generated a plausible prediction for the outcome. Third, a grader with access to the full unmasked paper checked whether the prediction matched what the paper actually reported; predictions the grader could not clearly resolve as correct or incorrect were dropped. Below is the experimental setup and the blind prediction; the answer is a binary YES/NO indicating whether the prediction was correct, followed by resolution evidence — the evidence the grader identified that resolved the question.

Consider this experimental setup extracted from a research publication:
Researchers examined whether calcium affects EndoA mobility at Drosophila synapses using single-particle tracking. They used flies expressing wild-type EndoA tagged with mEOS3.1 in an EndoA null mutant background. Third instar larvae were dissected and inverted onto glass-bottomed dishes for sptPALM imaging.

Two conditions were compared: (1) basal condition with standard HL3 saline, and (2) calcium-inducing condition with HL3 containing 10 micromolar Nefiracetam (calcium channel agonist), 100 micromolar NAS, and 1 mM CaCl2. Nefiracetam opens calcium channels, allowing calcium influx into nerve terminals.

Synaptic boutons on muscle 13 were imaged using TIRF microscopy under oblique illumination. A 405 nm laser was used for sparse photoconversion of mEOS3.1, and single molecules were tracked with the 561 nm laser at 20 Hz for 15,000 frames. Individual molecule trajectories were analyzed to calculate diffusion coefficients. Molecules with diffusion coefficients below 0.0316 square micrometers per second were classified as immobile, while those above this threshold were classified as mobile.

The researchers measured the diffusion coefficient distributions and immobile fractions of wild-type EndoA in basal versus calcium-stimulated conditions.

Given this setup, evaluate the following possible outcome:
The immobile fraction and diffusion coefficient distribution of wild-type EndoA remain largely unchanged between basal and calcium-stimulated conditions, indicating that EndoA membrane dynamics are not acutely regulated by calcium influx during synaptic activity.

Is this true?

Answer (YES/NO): NO